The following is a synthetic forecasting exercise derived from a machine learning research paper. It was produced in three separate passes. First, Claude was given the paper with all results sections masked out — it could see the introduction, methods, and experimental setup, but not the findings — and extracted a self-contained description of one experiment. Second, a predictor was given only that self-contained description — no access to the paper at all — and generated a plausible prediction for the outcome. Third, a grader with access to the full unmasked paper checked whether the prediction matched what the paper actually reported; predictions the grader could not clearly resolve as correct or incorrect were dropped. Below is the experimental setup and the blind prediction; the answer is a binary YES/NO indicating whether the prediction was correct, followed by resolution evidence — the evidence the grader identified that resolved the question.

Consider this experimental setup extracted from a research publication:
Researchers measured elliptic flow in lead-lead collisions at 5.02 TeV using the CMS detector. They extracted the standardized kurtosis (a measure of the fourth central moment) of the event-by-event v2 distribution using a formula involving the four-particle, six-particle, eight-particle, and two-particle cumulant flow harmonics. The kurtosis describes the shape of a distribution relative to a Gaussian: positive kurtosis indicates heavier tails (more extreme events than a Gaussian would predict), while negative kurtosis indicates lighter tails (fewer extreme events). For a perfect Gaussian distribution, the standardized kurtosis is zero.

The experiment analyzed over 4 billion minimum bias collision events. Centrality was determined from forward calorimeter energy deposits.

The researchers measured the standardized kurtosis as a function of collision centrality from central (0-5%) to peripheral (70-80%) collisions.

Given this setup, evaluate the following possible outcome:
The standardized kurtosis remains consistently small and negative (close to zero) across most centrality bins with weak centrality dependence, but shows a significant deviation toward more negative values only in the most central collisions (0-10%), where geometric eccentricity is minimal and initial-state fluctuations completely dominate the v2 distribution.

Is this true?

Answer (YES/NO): NO